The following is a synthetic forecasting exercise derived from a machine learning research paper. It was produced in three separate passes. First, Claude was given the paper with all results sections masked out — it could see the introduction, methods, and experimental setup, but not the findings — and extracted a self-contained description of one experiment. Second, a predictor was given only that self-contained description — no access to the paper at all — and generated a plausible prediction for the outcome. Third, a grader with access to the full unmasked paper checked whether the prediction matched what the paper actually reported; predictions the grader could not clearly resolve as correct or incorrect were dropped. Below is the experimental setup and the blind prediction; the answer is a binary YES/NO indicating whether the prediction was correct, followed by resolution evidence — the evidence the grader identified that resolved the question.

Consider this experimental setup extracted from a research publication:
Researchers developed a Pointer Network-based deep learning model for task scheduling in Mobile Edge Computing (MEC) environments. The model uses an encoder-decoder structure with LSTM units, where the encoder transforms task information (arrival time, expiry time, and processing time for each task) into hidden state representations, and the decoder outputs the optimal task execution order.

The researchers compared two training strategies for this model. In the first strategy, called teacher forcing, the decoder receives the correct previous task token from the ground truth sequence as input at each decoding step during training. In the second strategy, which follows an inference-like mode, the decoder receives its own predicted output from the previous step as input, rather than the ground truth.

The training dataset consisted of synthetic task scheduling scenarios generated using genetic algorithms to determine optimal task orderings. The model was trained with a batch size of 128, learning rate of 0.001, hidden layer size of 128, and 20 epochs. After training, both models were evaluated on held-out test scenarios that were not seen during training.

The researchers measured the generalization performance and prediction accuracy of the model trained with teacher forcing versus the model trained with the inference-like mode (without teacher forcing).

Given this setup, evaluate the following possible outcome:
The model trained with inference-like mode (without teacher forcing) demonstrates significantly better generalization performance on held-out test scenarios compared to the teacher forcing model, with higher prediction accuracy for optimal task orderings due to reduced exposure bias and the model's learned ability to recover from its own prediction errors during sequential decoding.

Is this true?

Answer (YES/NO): NO